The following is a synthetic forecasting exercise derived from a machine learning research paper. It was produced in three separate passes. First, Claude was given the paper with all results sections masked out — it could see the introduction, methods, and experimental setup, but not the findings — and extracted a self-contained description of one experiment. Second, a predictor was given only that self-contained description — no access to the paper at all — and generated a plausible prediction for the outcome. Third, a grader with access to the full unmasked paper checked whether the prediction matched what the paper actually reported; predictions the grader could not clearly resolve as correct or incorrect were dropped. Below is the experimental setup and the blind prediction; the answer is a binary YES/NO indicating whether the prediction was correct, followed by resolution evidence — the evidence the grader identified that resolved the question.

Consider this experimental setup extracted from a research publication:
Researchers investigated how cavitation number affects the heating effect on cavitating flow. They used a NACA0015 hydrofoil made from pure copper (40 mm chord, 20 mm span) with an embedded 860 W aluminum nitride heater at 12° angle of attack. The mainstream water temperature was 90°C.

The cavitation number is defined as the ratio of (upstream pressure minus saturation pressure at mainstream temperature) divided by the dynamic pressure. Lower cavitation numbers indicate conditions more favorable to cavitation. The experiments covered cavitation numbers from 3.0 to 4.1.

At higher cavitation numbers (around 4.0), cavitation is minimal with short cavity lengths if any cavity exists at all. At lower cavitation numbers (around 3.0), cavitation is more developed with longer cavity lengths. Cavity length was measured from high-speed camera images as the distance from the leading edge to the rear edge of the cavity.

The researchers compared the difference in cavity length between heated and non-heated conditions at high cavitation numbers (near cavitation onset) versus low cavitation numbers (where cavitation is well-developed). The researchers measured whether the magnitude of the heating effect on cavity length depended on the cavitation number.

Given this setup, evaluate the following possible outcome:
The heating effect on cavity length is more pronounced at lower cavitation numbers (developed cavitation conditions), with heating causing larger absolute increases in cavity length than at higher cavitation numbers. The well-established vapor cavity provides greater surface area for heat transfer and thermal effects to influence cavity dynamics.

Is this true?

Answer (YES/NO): NO